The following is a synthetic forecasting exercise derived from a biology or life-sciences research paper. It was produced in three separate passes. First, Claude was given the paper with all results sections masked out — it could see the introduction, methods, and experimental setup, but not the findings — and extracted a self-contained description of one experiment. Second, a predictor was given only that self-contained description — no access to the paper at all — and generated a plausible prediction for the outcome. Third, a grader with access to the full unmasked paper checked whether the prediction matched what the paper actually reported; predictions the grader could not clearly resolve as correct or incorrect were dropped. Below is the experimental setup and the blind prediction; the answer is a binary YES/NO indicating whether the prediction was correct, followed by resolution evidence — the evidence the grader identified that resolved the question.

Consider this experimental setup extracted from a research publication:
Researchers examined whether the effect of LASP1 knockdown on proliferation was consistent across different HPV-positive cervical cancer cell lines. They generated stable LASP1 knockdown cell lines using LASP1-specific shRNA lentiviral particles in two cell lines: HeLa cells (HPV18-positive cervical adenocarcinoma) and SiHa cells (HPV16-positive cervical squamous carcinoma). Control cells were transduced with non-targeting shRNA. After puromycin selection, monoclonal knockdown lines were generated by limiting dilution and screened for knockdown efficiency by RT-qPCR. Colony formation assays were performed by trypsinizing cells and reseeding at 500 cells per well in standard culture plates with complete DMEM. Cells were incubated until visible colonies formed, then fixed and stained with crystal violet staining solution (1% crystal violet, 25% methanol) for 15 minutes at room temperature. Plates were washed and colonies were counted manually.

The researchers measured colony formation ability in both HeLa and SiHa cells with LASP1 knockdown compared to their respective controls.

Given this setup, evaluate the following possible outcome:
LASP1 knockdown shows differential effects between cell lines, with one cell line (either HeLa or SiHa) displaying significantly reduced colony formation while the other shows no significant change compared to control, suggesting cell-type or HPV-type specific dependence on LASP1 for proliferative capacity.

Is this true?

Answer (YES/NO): NO